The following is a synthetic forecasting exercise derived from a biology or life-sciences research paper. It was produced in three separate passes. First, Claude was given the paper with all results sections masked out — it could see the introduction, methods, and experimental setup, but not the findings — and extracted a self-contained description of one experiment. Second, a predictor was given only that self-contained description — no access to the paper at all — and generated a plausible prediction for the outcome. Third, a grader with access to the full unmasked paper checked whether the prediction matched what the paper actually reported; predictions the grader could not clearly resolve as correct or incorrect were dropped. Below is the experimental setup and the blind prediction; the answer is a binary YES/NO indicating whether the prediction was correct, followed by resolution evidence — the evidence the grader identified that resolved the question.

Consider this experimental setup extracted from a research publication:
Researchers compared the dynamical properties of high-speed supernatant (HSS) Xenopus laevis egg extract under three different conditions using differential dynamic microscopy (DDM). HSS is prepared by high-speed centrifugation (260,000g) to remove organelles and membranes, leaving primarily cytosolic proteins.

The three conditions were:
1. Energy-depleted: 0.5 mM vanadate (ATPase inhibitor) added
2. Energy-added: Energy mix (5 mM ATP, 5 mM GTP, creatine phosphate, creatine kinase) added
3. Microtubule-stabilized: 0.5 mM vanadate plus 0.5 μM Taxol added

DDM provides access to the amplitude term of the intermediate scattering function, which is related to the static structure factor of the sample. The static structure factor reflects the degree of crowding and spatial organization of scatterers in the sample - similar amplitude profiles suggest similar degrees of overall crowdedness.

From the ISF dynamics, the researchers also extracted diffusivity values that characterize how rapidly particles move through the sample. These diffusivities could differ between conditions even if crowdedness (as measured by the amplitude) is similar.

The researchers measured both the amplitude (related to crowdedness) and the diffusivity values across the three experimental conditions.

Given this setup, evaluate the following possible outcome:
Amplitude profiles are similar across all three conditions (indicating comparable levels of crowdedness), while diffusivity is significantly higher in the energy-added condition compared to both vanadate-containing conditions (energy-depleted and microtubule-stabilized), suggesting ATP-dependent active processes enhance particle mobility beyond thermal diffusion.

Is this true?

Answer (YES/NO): NO